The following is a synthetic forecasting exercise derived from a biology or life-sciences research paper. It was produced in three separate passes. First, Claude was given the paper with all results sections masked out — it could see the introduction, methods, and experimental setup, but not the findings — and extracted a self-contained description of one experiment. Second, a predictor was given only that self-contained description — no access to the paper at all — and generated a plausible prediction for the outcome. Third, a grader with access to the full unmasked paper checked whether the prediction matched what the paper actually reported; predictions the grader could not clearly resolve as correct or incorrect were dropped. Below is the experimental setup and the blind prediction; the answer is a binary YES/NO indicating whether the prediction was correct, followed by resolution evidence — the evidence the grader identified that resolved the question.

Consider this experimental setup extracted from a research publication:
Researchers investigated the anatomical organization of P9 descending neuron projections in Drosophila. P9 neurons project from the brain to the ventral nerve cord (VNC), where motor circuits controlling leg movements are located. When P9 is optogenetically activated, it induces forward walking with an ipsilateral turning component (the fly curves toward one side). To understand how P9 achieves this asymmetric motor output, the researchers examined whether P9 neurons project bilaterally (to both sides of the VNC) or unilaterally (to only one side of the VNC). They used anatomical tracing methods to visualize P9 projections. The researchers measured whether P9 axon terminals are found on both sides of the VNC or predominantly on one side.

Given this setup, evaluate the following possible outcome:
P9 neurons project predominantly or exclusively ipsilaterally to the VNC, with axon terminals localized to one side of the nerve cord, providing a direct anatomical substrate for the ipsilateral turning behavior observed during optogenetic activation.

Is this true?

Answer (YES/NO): YES